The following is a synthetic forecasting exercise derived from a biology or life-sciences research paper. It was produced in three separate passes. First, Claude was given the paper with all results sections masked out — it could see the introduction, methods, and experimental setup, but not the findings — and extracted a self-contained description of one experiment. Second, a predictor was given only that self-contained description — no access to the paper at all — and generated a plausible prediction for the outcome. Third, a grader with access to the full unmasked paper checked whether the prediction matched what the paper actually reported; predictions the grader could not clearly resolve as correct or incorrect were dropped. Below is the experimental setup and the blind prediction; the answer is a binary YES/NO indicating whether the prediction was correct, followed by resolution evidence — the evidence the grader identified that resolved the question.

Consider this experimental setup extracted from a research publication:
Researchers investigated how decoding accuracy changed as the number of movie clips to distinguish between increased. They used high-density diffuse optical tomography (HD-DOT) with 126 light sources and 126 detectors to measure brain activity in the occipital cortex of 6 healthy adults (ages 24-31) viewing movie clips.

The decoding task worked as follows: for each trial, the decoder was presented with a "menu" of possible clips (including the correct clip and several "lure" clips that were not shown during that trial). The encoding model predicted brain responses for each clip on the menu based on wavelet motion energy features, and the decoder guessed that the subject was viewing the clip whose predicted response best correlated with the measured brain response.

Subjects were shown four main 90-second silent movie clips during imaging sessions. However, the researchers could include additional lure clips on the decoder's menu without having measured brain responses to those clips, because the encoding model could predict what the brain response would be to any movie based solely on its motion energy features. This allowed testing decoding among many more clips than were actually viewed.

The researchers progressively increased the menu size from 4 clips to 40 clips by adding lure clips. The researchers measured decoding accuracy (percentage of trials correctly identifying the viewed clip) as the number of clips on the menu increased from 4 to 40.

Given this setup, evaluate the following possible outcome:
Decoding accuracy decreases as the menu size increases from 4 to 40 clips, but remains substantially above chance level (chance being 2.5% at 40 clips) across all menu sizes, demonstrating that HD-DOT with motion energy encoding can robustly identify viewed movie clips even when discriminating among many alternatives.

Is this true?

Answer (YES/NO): YES